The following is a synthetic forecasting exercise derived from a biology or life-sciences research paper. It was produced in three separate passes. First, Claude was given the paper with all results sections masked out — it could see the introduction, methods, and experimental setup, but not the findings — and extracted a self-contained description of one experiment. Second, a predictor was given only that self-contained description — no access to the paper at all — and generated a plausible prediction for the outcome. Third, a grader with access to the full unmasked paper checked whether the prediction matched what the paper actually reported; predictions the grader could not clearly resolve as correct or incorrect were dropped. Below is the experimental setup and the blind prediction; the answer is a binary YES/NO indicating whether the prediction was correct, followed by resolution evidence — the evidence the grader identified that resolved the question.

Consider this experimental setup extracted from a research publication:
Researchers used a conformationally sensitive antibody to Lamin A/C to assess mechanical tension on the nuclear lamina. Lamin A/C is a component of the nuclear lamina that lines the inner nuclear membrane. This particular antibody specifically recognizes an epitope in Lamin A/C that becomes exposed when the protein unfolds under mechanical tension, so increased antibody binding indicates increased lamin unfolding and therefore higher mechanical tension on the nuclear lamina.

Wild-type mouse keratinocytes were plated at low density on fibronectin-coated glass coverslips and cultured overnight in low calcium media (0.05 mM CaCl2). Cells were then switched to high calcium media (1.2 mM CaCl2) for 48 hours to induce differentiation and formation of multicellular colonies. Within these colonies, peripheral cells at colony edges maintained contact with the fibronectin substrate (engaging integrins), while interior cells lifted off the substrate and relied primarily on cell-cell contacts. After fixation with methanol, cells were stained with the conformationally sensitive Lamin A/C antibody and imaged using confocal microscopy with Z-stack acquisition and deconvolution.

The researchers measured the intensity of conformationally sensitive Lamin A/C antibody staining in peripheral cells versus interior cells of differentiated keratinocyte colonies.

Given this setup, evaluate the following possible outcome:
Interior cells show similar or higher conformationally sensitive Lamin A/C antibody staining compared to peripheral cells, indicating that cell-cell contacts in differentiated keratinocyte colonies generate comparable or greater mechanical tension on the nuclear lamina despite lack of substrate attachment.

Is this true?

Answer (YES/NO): NO